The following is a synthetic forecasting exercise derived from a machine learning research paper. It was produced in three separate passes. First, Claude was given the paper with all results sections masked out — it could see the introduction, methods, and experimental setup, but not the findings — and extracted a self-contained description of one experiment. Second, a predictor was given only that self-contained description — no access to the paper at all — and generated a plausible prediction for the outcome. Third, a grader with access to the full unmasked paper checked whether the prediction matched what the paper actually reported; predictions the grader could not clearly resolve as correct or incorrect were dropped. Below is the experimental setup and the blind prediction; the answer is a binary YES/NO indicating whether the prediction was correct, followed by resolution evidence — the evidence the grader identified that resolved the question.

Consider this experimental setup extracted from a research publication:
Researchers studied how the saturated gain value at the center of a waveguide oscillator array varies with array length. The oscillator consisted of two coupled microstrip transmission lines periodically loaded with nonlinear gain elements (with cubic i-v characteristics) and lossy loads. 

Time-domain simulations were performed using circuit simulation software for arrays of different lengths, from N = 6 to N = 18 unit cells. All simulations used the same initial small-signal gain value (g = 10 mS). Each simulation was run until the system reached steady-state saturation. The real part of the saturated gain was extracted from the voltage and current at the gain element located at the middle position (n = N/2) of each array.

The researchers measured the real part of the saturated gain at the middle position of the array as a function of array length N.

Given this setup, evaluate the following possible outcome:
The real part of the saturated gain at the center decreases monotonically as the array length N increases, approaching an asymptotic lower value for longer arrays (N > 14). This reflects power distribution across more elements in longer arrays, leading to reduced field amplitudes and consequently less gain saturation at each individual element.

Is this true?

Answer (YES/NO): NO